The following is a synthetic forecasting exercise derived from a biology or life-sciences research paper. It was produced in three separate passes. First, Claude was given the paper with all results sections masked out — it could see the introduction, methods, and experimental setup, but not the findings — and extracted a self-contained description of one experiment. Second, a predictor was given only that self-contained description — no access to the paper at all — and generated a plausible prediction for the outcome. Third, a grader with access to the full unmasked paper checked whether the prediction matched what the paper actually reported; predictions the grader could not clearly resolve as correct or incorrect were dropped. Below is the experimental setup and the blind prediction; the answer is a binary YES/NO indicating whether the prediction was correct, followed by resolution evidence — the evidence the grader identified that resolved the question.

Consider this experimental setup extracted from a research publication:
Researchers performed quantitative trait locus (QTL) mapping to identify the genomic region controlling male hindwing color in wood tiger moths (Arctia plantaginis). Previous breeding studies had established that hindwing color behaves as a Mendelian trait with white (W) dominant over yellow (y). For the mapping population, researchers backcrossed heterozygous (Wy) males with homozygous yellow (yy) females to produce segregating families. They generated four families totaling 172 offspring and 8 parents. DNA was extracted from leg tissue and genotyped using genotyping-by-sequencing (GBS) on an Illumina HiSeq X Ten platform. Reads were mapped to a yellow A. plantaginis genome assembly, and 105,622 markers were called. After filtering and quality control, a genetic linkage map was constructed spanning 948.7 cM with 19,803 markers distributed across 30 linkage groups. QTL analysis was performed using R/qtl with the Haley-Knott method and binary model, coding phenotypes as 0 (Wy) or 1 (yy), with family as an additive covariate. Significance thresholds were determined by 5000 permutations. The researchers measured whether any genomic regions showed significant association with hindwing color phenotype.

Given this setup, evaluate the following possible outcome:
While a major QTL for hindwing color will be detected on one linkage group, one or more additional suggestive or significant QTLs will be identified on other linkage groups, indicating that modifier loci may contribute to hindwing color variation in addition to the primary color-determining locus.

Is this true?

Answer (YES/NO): NO